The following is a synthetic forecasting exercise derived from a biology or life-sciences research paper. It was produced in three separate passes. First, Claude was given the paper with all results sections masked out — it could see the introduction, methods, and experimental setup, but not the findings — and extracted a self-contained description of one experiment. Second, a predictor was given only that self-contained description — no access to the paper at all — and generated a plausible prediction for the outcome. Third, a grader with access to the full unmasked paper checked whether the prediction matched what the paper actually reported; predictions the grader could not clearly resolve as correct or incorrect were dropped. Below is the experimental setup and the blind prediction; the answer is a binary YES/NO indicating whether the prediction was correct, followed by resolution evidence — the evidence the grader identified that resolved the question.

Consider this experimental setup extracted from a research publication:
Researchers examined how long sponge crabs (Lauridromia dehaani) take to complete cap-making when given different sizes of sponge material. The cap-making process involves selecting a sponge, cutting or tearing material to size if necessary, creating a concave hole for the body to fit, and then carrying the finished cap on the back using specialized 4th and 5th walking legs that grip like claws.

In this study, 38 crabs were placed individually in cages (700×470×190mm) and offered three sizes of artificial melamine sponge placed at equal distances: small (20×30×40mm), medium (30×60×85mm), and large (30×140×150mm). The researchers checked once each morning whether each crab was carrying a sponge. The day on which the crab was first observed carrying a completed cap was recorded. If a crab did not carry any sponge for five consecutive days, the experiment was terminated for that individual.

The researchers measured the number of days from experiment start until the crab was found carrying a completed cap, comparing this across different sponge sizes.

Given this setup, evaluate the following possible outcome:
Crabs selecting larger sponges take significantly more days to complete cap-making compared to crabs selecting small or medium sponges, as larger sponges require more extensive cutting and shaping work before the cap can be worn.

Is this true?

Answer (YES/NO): NO